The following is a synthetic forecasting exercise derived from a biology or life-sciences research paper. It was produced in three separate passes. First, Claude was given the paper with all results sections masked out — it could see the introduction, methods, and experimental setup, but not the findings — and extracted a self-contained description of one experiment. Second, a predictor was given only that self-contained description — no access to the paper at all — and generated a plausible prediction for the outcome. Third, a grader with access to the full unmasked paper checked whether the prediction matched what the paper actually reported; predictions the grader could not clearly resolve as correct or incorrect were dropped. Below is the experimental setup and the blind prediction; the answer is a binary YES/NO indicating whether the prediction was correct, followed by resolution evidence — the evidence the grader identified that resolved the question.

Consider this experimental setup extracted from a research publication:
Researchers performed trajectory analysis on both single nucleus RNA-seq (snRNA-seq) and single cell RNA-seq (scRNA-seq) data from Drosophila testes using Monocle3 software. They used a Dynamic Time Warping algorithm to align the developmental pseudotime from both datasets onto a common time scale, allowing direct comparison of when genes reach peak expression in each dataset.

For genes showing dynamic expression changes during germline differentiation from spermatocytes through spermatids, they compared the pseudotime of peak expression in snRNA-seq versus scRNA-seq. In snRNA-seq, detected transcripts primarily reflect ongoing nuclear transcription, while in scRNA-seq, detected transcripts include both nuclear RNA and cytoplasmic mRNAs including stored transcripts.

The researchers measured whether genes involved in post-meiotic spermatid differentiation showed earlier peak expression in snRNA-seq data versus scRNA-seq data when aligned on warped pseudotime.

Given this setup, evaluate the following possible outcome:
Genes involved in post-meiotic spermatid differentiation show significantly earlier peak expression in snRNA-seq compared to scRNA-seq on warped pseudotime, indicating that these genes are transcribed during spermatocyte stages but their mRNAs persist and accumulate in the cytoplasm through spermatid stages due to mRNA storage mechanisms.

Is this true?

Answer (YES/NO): YES